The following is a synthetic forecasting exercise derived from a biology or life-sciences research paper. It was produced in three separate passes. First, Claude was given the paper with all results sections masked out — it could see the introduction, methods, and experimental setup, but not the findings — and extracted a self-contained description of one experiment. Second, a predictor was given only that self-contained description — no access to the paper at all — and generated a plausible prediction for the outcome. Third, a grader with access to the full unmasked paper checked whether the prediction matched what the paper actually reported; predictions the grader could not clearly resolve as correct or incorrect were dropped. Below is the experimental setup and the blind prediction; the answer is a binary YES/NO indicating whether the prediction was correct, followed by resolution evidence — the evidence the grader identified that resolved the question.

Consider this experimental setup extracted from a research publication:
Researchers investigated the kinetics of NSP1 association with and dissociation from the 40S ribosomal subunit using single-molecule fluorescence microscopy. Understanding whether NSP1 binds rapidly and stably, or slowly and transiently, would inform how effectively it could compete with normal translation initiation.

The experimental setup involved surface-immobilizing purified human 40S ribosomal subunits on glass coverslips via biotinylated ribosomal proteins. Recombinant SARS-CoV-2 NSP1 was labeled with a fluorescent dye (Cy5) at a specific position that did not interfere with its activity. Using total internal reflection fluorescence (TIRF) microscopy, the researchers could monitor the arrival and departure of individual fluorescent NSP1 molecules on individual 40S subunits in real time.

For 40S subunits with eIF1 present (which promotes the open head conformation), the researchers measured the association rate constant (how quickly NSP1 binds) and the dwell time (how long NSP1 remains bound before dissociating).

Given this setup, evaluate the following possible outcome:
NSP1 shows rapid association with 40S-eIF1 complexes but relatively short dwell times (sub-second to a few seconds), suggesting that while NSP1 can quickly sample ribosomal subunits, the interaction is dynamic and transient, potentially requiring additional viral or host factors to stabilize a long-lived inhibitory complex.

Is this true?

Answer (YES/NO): NO